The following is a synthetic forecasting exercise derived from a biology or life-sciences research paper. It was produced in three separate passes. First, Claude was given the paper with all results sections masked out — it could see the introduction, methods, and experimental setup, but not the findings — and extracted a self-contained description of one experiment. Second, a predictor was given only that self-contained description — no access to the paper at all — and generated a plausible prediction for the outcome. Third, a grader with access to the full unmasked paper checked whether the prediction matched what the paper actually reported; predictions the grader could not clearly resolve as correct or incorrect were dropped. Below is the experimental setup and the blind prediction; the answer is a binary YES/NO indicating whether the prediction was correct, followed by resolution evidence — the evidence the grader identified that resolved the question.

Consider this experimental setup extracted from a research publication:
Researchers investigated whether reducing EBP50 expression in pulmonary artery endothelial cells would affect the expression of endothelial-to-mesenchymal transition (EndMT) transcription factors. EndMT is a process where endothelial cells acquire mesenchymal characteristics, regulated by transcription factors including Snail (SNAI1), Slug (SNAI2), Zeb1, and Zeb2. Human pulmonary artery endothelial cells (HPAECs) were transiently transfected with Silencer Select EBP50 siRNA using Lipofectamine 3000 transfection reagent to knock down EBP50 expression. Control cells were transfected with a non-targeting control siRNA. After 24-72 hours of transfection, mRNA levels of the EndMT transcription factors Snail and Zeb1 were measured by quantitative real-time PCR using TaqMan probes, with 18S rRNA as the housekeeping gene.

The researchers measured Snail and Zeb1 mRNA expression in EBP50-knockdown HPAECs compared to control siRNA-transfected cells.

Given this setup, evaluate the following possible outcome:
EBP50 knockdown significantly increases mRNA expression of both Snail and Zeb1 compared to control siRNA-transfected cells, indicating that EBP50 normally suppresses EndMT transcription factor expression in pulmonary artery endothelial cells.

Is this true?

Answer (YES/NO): YES